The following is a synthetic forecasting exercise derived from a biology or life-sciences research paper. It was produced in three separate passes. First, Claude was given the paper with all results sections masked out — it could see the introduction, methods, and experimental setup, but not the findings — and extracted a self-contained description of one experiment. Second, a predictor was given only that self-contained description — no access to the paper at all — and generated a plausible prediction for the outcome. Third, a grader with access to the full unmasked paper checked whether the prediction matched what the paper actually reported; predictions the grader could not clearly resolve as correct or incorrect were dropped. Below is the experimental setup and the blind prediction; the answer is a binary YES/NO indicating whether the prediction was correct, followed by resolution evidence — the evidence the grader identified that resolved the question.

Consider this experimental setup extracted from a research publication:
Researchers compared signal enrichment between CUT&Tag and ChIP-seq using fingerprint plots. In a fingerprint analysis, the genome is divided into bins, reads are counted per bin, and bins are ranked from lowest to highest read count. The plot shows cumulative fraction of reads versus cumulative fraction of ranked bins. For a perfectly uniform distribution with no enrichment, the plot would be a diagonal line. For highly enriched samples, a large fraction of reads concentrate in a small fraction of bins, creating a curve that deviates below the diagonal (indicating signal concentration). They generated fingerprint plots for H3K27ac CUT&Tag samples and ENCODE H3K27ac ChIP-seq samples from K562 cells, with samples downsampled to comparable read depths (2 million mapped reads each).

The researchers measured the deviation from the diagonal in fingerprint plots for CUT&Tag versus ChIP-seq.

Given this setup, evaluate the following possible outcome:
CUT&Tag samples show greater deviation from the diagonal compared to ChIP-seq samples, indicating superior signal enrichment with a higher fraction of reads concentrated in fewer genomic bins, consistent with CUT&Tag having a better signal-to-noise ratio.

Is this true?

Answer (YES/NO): NO